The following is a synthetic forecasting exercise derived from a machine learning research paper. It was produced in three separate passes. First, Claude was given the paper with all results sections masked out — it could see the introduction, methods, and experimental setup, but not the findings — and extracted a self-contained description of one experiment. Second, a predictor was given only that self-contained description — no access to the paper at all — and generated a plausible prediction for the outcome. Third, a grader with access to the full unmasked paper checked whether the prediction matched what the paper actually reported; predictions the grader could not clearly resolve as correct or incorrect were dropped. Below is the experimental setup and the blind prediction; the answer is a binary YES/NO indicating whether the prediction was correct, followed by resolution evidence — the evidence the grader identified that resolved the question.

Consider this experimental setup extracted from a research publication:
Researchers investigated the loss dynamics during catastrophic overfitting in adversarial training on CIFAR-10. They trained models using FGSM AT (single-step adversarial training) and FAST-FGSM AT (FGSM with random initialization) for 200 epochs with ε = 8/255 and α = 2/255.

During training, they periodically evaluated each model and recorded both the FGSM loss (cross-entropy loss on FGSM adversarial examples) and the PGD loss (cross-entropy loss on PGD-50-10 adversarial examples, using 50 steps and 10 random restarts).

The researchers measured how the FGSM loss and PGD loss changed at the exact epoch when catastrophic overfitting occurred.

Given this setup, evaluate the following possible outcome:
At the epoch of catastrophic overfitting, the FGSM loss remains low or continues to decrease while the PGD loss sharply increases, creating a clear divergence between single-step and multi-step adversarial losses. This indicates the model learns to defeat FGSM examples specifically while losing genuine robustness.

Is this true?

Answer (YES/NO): YES